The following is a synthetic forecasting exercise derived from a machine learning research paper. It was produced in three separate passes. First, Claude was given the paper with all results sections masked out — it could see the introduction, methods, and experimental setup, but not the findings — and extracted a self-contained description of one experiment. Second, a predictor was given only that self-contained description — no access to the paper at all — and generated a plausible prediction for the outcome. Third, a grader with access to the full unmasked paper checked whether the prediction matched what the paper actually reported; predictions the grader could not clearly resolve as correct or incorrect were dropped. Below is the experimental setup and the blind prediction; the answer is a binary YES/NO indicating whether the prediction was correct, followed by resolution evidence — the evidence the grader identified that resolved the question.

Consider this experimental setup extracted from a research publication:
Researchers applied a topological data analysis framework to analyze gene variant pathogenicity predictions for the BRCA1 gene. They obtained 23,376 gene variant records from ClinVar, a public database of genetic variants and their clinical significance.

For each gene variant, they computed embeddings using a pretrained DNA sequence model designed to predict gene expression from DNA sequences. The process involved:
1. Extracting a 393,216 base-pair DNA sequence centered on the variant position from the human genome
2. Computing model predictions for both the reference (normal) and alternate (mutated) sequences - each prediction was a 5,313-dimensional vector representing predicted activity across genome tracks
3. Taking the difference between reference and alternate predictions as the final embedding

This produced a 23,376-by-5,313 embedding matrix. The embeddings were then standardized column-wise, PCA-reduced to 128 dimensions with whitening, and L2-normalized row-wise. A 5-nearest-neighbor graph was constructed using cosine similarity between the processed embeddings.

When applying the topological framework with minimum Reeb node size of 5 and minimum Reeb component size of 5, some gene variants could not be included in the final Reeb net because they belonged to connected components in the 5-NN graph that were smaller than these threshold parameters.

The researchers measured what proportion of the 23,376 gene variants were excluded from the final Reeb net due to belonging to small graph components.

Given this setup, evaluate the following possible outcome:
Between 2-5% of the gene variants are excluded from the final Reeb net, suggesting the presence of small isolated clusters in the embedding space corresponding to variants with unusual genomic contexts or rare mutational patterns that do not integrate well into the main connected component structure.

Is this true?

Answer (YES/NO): NO